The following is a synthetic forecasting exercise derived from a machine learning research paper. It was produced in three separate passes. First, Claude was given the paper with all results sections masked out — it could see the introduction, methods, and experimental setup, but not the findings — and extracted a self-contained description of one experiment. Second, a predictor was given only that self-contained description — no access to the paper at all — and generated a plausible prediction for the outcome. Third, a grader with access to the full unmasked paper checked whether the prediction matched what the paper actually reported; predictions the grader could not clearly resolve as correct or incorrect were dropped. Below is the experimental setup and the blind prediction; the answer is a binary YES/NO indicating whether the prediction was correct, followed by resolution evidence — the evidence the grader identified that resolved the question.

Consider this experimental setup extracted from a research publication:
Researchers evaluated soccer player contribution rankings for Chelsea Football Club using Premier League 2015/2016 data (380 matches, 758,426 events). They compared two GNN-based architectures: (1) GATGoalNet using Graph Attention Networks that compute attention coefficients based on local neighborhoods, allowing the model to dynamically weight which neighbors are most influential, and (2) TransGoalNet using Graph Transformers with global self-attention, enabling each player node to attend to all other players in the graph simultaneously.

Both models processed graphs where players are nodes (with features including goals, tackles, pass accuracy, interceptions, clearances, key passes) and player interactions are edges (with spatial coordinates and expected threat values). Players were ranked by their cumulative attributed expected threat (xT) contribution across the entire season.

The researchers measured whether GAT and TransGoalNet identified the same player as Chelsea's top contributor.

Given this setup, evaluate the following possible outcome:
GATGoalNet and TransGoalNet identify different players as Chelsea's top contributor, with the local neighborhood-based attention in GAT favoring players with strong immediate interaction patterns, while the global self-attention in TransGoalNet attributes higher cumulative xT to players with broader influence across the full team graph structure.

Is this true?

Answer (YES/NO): YES